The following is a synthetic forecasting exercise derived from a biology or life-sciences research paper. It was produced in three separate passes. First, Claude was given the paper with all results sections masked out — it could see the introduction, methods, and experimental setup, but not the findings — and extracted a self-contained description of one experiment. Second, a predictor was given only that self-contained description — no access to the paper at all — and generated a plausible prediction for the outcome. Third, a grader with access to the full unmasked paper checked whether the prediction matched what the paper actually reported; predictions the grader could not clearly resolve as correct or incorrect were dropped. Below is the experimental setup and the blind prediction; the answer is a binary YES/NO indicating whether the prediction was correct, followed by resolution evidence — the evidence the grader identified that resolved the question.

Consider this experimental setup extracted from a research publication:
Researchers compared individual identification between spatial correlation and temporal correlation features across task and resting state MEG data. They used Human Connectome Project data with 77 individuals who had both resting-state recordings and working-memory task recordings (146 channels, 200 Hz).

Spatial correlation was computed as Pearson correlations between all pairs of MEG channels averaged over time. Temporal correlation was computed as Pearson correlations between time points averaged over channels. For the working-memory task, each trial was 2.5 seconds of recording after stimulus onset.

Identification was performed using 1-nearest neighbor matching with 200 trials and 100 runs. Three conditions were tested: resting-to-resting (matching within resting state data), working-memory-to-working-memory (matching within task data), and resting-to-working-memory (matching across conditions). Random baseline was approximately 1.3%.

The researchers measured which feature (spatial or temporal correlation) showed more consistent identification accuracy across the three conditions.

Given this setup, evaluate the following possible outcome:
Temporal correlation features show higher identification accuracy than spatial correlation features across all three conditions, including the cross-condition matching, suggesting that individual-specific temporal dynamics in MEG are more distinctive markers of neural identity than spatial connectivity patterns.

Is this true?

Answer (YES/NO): NO